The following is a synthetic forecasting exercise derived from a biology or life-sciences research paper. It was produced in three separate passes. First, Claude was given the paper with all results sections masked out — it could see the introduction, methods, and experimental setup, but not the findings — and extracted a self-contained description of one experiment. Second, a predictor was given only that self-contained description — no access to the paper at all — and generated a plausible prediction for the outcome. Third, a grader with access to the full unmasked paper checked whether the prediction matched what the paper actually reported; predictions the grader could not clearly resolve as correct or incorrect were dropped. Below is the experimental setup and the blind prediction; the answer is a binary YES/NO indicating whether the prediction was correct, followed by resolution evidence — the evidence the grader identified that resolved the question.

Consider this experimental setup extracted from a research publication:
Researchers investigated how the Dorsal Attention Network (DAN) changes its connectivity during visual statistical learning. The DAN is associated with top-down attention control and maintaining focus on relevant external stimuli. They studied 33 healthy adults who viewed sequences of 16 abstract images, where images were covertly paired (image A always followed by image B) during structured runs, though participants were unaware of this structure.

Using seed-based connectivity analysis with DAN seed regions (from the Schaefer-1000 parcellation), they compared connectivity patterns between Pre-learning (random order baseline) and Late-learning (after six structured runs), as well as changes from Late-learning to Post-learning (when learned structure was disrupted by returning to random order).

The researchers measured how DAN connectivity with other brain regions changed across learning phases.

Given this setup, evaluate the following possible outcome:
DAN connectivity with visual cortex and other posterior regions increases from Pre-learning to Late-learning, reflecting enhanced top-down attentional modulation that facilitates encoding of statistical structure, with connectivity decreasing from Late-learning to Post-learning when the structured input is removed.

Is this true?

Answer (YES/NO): NO